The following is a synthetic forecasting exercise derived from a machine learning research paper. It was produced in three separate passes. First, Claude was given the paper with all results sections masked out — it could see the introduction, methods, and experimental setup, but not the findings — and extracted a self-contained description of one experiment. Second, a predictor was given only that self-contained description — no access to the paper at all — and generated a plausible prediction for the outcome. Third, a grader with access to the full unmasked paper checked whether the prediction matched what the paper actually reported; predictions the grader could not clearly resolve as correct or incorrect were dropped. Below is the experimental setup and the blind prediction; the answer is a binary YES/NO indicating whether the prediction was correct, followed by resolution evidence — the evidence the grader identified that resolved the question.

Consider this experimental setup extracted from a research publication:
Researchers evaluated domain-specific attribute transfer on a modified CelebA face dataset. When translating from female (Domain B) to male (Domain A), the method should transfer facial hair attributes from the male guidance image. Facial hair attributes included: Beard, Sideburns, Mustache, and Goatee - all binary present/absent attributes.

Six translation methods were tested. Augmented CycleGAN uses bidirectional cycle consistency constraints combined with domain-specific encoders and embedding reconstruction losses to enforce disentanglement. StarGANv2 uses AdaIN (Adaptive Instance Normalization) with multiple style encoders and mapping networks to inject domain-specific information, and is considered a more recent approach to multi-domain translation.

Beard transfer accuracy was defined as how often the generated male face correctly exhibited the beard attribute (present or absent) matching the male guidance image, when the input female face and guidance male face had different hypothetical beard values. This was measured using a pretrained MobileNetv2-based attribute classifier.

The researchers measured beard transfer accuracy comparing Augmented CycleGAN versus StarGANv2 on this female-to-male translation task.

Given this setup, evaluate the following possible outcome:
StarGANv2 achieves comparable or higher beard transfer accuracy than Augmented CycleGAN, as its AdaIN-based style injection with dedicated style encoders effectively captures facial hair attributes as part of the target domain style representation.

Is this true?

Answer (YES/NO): NO